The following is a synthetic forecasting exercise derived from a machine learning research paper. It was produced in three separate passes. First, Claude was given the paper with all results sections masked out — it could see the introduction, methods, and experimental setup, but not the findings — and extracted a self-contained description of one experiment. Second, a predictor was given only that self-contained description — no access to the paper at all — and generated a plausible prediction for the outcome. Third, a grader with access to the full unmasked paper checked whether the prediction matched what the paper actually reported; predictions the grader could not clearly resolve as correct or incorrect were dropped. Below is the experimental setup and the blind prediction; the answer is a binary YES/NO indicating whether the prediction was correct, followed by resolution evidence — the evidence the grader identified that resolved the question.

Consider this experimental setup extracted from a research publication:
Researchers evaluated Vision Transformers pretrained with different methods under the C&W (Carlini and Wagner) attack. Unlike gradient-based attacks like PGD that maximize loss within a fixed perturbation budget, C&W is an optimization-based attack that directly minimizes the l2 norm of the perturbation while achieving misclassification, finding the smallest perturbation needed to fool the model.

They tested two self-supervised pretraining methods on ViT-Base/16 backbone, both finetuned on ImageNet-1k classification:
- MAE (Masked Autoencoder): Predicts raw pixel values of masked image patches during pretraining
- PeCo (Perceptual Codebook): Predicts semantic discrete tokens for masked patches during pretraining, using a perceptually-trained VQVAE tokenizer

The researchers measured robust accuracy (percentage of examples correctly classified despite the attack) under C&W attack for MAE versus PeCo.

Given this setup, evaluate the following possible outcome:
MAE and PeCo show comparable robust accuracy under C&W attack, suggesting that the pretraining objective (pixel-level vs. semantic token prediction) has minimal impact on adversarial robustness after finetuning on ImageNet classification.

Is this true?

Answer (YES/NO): NO